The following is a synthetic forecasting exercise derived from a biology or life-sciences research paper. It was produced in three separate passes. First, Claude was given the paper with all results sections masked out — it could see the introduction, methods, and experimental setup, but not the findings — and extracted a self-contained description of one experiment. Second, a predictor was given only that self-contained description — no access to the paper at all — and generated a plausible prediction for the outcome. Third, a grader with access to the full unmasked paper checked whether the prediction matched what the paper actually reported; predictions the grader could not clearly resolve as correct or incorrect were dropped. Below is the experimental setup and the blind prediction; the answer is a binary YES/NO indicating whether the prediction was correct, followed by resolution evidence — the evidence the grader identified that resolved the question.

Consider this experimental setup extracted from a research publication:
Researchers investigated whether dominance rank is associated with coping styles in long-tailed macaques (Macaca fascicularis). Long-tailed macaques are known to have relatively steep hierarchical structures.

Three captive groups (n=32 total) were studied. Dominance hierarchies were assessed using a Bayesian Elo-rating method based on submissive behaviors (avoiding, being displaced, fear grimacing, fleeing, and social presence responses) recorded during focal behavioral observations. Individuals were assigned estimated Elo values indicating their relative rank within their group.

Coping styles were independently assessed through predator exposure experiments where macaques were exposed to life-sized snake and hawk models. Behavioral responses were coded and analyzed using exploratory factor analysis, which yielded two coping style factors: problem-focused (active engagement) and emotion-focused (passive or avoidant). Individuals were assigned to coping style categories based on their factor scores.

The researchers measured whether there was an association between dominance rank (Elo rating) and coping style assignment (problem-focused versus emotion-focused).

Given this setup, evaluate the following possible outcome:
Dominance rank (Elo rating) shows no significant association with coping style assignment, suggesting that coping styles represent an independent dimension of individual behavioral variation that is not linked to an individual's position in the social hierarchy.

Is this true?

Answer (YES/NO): YES